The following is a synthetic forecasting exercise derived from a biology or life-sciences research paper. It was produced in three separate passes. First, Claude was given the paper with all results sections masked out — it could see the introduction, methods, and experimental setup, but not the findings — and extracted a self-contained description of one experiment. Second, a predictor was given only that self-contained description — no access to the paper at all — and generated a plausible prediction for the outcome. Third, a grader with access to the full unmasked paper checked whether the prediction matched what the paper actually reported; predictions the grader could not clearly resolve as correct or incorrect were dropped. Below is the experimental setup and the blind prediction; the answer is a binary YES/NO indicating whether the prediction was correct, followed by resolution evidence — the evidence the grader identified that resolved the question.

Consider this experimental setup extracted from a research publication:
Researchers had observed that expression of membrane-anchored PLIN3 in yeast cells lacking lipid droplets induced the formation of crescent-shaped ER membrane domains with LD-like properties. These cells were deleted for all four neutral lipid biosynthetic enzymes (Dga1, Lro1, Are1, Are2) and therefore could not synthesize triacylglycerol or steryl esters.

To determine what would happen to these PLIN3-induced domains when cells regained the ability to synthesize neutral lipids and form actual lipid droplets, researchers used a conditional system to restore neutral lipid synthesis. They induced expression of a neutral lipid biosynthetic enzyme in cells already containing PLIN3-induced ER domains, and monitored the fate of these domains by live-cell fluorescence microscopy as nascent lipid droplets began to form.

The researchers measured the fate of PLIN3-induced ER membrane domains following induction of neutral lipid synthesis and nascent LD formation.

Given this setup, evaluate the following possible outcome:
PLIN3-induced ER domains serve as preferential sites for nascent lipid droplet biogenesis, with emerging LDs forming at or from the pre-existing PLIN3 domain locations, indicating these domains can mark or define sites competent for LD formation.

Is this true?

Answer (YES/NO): YES